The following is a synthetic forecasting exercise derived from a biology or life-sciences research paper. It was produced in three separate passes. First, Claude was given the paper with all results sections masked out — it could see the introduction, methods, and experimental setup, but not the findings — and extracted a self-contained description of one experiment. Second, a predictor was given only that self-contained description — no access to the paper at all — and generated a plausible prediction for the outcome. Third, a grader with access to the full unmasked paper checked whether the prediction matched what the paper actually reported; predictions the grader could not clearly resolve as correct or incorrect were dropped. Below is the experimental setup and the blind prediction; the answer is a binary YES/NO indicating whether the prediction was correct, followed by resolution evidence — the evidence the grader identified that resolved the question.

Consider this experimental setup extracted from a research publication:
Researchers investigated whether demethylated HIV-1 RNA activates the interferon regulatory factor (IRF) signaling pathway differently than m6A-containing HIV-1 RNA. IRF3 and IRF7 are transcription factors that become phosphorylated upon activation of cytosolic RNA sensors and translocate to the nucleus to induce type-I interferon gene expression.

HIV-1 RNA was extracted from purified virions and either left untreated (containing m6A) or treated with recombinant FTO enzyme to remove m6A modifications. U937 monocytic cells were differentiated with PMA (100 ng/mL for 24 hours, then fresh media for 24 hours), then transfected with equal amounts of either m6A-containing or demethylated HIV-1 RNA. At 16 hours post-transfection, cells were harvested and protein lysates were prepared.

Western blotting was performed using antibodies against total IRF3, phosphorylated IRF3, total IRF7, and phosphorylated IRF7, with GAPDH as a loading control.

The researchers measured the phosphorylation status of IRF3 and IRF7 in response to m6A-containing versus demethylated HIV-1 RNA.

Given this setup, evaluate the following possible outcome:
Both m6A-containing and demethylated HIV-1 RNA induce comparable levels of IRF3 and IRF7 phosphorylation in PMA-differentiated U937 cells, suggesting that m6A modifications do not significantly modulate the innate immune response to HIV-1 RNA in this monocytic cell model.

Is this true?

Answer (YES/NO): NO